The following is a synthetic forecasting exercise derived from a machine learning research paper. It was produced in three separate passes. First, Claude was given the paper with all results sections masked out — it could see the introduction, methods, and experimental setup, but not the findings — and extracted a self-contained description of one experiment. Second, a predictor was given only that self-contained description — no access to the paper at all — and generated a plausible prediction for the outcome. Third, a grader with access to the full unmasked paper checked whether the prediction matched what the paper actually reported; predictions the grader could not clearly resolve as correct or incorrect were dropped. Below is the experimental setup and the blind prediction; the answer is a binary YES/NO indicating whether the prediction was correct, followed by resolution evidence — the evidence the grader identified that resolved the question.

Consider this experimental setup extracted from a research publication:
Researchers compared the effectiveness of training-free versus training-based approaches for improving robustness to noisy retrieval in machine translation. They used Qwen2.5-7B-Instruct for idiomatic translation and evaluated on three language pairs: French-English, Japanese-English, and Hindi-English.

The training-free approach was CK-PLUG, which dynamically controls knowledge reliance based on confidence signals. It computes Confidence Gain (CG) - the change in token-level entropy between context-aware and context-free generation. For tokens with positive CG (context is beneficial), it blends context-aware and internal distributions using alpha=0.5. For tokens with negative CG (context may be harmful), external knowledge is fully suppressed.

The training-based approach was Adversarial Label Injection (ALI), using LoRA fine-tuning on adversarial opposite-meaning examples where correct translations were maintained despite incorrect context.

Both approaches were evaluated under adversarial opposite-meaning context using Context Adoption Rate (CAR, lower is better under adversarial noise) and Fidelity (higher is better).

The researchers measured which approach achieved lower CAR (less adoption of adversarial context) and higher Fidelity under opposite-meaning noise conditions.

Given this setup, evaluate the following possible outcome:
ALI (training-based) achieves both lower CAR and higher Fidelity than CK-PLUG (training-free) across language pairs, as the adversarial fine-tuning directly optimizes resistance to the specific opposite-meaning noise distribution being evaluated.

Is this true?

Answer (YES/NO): YES